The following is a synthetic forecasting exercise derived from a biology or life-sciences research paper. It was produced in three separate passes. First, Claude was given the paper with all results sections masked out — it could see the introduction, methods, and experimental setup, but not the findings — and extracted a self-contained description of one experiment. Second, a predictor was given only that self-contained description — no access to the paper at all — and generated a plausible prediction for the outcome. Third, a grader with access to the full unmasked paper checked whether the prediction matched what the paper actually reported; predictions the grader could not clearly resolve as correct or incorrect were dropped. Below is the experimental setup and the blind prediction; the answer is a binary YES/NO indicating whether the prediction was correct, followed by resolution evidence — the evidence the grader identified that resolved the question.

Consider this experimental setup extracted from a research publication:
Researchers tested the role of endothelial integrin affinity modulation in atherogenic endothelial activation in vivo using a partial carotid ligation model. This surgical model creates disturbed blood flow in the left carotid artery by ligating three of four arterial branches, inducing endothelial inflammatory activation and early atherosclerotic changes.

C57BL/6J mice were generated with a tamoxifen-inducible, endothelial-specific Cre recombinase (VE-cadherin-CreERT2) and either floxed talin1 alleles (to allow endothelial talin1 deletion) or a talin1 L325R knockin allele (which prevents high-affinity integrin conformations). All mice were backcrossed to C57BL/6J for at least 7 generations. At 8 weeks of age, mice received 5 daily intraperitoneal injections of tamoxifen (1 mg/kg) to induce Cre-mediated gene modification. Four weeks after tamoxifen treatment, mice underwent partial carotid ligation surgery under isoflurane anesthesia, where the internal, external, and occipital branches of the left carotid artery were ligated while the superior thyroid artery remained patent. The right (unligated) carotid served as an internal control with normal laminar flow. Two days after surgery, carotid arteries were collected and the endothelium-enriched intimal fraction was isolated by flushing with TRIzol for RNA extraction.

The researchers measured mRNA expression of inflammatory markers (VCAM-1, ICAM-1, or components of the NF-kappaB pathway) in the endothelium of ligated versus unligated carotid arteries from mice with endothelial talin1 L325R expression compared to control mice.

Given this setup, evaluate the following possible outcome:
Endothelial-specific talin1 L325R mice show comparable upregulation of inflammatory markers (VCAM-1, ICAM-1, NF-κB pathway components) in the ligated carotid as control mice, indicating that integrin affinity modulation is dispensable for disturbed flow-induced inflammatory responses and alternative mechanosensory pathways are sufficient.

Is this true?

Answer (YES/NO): NO